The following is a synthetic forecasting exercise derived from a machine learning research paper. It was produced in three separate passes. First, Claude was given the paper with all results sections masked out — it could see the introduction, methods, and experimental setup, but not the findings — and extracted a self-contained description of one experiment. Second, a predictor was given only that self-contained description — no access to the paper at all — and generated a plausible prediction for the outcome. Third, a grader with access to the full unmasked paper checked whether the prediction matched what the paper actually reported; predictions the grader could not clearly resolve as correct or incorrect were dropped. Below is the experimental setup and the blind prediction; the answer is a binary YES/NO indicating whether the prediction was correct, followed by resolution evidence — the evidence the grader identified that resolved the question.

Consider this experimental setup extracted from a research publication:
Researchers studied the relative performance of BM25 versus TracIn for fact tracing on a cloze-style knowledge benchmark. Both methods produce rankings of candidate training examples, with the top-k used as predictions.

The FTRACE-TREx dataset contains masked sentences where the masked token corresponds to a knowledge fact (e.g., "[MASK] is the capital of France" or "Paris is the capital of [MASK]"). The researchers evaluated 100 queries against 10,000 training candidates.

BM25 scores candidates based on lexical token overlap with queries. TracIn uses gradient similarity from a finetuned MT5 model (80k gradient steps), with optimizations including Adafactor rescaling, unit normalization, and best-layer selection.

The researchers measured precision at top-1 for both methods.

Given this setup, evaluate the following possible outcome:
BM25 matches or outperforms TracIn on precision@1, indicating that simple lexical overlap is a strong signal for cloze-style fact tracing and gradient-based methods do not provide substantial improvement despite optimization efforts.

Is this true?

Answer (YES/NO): YES